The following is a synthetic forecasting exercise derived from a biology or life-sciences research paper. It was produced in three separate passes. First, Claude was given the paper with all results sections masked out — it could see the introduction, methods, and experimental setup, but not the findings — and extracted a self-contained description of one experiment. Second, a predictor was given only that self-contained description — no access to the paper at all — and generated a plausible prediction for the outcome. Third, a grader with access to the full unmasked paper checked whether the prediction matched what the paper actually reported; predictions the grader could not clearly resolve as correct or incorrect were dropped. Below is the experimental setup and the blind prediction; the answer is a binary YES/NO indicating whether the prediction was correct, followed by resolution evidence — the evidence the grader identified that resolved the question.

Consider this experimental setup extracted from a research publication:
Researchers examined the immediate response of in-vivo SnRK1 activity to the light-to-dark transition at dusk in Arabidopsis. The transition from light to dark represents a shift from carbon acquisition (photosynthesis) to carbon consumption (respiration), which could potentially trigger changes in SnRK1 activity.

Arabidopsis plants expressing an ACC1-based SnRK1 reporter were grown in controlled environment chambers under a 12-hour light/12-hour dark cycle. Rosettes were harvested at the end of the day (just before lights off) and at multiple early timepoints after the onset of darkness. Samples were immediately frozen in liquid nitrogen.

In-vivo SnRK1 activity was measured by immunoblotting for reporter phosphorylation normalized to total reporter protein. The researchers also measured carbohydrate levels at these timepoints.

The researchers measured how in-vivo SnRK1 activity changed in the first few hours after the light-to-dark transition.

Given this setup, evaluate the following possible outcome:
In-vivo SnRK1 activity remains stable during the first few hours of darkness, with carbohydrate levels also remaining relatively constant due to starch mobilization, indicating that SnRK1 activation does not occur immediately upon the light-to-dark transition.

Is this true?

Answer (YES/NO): NO